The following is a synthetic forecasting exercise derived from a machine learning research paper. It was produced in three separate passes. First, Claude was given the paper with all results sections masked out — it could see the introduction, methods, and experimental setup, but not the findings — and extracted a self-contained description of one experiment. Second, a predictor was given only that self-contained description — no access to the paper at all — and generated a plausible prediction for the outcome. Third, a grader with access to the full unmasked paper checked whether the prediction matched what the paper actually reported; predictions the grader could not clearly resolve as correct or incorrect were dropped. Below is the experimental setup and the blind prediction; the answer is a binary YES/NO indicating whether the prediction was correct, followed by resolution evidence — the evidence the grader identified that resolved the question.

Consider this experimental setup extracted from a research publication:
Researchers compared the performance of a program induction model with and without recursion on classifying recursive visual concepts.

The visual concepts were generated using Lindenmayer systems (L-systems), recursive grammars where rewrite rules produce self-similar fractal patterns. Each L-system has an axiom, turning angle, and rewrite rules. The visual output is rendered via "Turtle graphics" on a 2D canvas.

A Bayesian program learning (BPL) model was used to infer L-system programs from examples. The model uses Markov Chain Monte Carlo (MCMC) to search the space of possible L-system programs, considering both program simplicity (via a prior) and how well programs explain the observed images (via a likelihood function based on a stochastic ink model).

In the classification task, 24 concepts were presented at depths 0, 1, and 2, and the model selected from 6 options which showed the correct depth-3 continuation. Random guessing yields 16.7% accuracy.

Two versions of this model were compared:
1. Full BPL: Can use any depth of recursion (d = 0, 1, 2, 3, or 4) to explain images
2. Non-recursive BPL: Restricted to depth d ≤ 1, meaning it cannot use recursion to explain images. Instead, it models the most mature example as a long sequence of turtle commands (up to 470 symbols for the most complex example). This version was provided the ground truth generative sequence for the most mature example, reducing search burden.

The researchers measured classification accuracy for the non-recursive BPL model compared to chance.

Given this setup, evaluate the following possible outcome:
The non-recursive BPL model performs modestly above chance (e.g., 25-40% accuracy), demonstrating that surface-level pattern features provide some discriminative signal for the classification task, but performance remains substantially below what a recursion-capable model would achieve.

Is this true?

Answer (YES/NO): YES